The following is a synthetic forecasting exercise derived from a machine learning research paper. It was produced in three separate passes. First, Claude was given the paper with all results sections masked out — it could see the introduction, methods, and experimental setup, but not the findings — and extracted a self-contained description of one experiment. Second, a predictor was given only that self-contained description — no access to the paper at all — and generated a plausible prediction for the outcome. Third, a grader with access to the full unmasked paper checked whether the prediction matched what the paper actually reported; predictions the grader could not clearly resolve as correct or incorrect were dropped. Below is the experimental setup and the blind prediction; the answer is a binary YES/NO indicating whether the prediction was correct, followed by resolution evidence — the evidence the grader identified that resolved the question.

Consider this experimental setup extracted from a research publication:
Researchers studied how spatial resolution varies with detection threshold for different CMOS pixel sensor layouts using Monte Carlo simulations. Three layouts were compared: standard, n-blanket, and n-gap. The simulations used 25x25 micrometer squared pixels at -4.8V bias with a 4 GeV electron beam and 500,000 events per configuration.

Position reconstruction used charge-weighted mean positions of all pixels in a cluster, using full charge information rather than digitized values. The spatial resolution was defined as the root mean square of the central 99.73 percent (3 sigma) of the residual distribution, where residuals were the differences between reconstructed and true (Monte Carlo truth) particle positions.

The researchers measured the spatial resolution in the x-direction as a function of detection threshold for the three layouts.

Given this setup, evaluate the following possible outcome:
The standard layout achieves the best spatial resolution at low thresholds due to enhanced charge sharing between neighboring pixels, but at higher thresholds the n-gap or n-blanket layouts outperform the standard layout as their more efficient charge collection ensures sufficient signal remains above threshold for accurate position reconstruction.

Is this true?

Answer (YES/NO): NO